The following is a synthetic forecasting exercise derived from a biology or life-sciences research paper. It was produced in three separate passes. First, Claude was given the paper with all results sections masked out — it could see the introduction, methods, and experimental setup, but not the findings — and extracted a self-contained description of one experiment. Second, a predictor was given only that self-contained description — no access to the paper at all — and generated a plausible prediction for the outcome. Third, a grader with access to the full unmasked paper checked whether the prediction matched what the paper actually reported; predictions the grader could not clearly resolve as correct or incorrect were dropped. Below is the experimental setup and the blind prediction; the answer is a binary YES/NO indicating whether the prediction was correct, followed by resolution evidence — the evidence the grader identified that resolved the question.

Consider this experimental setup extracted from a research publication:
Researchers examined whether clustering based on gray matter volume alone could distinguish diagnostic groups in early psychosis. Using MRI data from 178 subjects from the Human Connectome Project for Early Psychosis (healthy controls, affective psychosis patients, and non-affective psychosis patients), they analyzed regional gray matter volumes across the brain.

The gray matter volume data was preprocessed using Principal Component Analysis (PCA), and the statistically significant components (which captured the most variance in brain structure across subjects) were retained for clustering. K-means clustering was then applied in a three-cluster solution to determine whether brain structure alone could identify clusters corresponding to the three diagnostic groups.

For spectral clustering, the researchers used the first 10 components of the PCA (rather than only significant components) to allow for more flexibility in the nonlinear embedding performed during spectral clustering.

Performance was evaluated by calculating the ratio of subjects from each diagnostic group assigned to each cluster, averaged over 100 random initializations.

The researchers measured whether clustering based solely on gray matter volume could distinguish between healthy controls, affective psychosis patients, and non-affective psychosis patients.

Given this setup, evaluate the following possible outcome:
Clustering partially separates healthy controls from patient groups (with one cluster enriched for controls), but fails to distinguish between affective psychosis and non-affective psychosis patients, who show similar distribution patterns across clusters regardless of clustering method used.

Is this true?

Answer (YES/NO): NO